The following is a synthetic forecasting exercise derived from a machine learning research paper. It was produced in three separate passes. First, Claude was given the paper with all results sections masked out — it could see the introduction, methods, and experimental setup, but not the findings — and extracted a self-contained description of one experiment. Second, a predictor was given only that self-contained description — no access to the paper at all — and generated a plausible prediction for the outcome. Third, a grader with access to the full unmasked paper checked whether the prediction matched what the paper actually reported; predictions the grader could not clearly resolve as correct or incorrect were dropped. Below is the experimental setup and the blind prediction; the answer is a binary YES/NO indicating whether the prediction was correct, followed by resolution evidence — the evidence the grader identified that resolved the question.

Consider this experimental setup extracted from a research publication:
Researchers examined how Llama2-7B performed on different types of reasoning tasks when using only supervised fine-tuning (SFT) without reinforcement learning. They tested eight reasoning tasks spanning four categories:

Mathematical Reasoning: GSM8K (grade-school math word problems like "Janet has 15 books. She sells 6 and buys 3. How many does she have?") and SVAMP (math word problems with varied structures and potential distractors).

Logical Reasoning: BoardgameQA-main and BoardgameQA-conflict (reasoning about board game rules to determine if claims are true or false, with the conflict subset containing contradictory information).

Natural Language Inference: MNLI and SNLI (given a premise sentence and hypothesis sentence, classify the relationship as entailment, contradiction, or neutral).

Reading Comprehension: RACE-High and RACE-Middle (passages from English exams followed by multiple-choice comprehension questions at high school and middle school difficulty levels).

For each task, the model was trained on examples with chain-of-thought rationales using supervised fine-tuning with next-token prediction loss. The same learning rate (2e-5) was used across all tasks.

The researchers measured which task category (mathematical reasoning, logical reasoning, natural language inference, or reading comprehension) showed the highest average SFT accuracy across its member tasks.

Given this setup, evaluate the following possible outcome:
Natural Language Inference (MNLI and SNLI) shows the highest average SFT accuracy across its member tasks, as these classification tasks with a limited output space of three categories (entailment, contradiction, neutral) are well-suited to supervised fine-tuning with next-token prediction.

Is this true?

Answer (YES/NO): YES